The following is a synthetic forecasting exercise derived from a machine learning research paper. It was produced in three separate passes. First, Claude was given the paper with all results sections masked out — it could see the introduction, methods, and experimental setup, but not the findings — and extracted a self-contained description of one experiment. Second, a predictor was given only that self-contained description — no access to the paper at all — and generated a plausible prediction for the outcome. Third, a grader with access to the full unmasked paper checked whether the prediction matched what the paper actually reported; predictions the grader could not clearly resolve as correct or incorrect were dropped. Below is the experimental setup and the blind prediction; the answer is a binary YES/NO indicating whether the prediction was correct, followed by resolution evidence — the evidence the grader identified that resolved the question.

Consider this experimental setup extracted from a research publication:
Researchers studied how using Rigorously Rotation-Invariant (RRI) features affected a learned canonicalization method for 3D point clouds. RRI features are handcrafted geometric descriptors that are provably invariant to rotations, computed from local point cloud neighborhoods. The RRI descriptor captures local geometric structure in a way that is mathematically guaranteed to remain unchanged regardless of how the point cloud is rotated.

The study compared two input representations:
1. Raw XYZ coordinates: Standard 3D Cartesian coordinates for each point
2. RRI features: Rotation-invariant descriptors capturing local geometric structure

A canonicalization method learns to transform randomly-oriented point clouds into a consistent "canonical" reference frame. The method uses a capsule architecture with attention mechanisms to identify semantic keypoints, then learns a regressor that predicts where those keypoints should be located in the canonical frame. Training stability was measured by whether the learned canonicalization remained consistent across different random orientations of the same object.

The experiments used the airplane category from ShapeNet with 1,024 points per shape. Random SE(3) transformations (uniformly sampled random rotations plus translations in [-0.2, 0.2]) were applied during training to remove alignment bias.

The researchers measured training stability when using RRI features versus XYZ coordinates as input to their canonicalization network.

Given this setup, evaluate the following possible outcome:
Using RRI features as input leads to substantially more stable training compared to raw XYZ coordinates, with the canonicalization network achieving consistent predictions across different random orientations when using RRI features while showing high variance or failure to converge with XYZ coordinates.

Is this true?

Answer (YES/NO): NO